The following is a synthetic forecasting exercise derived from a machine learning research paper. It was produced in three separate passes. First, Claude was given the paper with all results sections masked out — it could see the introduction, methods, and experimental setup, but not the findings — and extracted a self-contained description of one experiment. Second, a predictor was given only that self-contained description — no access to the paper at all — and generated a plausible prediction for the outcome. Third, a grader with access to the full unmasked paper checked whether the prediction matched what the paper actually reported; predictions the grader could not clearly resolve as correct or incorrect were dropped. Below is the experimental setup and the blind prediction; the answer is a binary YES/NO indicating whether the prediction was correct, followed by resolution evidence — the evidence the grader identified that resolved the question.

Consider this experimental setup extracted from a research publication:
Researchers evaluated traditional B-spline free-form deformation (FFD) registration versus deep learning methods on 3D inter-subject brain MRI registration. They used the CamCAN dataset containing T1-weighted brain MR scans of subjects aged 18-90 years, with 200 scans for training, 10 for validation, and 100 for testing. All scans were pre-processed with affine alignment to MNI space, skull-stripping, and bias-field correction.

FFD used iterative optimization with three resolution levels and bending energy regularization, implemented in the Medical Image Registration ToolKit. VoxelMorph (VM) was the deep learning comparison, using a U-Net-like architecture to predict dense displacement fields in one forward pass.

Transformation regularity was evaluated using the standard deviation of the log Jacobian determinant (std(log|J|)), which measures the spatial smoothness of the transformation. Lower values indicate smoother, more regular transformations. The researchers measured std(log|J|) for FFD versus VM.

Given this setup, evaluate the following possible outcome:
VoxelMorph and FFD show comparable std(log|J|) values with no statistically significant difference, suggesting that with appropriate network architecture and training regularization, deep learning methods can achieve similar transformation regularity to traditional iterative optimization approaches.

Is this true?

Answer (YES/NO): NO